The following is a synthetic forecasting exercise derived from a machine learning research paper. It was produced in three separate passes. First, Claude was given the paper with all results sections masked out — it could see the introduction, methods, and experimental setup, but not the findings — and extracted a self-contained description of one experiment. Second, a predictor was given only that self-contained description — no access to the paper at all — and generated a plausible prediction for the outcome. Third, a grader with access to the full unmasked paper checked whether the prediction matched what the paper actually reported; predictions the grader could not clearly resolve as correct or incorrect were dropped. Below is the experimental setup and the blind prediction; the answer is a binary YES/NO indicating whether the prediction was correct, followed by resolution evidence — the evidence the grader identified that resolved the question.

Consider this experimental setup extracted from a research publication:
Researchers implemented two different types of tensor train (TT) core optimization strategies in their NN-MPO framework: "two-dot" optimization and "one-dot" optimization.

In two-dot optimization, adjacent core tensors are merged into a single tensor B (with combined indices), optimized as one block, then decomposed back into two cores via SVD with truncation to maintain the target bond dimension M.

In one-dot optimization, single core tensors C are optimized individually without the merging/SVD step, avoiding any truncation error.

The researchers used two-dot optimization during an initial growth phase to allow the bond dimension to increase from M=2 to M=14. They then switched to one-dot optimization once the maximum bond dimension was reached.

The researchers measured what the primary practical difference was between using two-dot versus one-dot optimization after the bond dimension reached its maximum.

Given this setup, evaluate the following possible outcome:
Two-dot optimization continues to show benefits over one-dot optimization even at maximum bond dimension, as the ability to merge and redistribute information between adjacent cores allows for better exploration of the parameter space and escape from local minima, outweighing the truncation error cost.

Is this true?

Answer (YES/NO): NO